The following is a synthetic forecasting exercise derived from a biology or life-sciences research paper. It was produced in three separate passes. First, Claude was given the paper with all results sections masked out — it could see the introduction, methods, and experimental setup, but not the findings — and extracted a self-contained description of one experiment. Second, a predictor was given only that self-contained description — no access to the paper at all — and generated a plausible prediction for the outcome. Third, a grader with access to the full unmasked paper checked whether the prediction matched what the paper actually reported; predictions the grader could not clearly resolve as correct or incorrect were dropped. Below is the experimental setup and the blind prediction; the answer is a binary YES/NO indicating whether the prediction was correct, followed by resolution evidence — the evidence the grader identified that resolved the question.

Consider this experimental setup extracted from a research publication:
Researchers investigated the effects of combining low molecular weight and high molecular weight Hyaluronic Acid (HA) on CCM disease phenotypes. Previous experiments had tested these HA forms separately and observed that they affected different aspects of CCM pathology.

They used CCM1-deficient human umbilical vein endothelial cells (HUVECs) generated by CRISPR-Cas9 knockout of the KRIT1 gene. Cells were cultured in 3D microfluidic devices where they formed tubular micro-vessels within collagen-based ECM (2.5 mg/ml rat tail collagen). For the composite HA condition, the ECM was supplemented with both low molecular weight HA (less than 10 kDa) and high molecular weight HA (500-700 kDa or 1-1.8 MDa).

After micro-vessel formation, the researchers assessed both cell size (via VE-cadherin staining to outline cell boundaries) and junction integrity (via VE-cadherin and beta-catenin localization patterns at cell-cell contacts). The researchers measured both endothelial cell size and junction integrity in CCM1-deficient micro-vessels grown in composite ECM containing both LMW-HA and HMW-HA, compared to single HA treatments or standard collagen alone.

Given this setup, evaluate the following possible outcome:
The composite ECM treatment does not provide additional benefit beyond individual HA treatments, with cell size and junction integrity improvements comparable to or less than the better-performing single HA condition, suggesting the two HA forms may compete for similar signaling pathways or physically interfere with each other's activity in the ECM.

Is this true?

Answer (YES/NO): NO